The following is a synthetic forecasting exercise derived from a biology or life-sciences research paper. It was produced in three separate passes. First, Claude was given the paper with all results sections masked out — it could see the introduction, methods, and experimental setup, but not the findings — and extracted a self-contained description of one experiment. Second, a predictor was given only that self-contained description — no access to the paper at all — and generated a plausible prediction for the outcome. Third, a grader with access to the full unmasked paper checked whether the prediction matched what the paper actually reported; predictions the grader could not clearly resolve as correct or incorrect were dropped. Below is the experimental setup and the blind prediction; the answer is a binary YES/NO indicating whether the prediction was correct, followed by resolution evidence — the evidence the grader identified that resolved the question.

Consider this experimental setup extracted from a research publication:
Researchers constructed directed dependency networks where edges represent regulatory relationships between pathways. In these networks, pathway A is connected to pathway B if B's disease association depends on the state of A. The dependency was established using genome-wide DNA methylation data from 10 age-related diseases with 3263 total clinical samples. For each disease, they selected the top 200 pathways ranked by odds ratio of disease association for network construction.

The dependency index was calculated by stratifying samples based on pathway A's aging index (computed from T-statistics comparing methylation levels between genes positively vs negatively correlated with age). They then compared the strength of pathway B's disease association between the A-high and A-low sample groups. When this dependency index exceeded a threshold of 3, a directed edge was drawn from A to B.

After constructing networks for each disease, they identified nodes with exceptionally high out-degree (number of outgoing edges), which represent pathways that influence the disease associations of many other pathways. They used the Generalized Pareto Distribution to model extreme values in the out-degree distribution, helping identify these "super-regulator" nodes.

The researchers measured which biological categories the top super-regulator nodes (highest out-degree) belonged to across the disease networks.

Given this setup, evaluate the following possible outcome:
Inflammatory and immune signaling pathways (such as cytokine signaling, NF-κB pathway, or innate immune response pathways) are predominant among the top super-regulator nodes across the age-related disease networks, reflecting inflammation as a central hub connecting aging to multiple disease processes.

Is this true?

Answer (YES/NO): NO